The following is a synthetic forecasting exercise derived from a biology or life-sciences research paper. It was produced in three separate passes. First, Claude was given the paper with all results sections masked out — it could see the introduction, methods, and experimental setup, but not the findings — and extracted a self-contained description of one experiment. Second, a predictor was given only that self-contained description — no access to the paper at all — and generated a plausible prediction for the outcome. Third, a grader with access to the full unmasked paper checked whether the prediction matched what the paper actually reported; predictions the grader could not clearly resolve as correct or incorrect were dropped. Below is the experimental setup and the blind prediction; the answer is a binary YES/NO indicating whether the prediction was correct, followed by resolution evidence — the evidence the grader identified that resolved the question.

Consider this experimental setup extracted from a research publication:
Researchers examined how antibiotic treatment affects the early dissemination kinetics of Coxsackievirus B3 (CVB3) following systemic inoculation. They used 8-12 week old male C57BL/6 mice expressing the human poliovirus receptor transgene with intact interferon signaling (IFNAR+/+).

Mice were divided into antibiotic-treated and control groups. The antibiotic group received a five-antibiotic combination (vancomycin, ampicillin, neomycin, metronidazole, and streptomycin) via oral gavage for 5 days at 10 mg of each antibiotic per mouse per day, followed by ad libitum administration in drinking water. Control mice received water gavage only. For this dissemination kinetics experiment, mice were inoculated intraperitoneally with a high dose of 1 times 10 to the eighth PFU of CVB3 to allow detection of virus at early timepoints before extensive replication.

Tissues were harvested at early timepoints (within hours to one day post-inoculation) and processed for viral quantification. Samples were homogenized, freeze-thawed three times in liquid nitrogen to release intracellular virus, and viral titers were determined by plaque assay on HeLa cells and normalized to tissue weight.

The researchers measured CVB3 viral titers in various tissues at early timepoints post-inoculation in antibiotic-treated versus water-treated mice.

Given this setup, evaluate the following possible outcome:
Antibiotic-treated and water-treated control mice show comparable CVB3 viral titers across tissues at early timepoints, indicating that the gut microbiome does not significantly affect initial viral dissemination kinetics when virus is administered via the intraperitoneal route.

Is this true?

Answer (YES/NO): NO